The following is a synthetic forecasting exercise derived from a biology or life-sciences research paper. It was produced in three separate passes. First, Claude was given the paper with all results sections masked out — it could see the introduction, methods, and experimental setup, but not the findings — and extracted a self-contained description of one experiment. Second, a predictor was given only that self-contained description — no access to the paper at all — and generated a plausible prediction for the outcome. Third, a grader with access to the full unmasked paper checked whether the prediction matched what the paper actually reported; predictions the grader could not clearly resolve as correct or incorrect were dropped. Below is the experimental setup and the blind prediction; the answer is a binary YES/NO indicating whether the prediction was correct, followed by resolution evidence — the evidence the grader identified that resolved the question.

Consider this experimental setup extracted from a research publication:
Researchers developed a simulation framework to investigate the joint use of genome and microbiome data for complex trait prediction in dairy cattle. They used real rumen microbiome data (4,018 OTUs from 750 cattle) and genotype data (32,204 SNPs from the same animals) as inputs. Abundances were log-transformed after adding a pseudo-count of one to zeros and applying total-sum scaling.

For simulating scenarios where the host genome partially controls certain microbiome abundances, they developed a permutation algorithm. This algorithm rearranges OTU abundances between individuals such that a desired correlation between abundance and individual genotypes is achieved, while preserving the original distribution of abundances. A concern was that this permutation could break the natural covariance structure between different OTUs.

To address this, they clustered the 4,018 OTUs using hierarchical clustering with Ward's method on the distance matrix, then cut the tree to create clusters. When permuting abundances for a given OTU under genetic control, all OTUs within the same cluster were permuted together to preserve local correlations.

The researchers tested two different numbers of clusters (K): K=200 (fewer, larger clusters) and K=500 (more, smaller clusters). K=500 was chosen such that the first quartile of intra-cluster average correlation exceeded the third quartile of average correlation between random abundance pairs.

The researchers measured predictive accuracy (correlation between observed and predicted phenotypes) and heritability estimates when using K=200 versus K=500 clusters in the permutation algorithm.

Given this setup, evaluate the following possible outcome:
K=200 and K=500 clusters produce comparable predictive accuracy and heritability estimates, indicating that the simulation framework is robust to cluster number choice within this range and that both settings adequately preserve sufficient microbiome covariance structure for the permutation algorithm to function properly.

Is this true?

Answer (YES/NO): YES